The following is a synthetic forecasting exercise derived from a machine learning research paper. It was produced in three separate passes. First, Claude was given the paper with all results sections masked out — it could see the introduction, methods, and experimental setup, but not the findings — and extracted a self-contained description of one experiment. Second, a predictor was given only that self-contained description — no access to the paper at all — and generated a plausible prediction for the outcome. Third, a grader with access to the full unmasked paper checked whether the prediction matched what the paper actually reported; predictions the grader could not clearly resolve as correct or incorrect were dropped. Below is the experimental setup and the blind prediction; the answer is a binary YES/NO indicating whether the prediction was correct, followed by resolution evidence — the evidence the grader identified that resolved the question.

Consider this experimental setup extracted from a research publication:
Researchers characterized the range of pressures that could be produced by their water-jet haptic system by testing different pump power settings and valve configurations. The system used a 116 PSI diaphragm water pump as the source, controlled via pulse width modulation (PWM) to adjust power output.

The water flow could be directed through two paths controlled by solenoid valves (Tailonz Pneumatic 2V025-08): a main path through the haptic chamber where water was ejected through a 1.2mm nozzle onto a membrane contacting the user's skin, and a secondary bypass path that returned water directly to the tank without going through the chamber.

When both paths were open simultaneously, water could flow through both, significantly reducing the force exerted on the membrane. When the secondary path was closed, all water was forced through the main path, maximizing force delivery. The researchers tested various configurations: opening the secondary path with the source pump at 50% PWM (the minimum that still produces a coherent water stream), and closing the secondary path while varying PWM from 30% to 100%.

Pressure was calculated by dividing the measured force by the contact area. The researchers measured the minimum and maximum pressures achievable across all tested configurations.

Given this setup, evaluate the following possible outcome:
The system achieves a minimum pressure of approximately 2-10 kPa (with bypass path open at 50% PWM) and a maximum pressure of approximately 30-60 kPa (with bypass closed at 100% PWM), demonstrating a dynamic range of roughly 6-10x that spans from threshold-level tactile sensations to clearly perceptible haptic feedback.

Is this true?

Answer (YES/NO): NO